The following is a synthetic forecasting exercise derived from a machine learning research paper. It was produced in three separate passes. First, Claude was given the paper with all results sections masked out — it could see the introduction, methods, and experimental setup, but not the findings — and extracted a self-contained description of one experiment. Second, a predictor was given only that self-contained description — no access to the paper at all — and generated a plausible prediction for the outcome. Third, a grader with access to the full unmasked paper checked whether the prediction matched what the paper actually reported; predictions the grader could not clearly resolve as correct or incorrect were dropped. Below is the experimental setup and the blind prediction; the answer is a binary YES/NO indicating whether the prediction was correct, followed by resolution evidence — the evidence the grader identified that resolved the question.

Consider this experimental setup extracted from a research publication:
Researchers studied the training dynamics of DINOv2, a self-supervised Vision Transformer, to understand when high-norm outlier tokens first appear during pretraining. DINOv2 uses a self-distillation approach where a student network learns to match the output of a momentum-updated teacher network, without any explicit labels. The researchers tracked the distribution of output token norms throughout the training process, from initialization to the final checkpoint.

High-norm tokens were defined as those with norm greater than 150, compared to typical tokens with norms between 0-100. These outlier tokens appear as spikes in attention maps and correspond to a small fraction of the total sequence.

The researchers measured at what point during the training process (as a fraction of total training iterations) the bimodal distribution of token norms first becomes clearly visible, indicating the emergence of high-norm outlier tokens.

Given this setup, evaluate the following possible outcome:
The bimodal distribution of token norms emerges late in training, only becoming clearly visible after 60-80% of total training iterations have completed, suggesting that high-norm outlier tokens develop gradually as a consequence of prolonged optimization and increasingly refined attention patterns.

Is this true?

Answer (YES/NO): NO